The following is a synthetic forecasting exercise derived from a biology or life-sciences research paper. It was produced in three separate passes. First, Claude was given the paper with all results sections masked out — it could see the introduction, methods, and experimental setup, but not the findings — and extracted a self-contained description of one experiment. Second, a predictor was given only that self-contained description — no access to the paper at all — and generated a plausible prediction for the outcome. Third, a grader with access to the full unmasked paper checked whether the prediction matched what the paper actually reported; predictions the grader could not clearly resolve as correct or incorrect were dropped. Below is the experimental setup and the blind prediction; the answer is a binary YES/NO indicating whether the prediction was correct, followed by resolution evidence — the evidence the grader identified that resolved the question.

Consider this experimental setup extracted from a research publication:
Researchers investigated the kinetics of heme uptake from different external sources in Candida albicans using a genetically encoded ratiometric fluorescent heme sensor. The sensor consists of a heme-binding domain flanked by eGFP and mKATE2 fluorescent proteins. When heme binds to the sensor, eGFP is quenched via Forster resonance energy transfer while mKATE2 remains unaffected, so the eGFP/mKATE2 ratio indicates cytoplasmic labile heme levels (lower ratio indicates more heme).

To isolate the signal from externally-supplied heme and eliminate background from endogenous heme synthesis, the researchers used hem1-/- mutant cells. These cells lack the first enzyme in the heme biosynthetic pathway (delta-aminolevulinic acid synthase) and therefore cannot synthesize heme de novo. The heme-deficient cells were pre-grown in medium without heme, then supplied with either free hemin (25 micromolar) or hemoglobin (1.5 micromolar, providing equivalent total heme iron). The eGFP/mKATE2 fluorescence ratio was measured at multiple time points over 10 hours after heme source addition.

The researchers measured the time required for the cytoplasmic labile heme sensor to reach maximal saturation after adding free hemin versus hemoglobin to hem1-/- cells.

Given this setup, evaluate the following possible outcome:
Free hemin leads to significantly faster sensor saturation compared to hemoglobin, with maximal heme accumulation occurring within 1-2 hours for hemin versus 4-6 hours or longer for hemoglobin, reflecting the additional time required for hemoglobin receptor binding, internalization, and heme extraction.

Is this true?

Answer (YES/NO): YES